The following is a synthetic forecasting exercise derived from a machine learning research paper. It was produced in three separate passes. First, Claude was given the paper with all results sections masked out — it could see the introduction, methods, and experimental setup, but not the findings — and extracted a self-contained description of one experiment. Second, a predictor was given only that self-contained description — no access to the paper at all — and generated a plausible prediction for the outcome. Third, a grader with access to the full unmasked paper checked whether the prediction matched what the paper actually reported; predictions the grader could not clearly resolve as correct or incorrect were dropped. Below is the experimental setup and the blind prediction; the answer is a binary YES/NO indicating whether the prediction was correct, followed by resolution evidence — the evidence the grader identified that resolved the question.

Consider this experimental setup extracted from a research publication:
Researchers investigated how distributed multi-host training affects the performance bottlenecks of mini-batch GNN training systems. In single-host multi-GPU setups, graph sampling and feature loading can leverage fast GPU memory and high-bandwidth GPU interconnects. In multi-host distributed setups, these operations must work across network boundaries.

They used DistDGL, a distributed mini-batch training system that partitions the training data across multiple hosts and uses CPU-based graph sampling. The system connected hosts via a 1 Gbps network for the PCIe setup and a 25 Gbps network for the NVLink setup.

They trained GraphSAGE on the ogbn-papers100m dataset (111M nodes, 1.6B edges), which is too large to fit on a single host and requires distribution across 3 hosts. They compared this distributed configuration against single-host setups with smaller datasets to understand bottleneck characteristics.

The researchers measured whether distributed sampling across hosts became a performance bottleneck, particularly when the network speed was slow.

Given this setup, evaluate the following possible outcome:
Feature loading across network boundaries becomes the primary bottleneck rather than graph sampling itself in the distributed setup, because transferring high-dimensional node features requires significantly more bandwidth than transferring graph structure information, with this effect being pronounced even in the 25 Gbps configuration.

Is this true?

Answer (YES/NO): NO